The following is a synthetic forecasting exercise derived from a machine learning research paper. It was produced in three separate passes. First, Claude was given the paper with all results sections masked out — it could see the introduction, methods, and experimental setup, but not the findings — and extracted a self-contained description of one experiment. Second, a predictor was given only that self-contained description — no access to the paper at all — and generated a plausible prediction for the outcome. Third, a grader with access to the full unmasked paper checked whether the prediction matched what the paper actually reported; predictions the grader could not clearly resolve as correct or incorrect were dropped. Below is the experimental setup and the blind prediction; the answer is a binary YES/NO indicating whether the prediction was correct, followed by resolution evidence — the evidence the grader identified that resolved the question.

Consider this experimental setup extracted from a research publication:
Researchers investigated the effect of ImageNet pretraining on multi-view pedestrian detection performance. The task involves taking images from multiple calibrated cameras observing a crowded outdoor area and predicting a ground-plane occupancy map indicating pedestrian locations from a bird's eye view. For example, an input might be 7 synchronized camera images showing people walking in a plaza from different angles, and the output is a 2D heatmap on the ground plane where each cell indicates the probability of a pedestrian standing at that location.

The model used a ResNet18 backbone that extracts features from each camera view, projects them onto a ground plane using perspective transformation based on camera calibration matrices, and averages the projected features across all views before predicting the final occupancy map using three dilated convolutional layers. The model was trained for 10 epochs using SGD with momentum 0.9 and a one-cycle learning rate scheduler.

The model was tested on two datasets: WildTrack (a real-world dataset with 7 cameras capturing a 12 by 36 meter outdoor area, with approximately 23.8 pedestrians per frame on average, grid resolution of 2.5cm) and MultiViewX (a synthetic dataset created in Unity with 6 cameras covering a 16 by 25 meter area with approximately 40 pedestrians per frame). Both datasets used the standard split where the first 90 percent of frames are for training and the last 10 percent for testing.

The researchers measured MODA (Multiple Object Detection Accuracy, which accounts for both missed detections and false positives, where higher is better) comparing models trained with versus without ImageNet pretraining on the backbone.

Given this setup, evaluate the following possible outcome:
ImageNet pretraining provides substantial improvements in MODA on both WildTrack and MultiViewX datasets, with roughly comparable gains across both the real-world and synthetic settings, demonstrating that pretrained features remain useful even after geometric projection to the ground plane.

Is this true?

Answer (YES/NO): NO